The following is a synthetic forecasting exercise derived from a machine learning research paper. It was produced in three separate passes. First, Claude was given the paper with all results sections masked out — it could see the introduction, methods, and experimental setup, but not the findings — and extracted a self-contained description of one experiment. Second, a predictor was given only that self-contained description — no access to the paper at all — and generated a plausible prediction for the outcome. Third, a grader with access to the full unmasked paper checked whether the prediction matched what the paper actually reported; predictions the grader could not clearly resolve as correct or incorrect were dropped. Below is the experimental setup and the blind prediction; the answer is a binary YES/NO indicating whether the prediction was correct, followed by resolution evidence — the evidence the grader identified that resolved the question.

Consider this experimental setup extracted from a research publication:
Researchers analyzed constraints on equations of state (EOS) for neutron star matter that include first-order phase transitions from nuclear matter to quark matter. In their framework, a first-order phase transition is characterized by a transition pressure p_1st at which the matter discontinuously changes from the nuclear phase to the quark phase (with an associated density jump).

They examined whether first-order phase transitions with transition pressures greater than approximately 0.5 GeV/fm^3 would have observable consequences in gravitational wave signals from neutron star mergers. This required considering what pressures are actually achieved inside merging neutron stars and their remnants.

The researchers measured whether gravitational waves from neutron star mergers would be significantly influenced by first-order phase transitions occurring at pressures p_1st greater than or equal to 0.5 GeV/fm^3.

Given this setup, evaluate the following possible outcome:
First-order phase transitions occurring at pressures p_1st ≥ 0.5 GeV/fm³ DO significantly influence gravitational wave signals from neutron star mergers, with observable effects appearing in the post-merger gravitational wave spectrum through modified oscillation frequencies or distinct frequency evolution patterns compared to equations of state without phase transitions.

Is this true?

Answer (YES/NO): NO